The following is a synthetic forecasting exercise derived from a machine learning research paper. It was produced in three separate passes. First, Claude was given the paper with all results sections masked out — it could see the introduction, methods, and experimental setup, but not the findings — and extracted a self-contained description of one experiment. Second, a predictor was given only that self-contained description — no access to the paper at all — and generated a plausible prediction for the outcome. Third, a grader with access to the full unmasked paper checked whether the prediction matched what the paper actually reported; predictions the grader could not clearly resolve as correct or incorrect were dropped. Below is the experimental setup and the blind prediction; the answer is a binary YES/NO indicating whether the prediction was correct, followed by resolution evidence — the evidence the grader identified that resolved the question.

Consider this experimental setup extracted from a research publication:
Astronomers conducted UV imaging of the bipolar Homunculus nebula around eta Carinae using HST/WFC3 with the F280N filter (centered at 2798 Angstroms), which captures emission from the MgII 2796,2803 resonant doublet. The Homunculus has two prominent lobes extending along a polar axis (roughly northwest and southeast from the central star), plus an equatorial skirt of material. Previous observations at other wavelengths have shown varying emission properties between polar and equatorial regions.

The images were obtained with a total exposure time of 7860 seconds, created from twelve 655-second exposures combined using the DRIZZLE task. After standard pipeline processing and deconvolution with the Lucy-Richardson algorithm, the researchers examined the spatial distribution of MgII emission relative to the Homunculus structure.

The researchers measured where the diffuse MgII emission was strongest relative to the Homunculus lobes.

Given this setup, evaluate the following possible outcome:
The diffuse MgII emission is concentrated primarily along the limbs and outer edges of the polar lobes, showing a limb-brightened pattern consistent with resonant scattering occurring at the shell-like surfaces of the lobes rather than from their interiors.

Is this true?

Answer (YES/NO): NO